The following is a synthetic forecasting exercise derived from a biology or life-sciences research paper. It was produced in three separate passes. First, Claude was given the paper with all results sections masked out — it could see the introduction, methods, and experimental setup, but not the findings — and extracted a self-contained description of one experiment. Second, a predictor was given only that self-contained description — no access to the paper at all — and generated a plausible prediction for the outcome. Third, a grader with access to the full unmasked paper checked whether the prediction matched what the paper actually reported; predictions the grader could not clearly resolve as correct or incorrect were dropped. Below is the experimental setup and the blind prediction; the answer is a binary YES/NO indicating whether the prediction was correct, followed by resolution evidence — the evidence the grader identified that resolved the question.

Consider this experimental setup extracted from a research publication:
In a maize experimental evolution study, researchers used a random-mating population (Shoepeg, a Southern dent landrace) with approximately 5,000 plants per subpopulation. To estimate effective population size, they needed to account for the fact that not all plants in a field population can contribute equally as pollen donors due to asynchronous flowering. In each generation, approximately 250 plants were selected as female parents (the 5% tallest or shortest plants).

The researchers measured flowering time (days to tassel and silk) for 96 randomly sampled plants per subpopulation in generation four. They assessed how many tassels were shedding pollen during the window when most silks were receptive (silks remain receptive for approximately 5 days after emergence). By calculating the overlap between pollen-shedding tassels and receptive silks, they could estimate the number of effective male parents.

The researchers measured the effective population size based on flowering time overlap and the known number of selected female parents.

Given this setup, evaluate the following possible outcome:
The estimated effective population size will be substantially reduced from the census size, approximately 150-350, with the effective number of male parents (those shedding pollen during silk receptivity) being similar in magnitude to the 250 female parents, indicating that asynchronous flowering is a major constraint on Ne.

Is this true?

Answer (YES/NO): NO